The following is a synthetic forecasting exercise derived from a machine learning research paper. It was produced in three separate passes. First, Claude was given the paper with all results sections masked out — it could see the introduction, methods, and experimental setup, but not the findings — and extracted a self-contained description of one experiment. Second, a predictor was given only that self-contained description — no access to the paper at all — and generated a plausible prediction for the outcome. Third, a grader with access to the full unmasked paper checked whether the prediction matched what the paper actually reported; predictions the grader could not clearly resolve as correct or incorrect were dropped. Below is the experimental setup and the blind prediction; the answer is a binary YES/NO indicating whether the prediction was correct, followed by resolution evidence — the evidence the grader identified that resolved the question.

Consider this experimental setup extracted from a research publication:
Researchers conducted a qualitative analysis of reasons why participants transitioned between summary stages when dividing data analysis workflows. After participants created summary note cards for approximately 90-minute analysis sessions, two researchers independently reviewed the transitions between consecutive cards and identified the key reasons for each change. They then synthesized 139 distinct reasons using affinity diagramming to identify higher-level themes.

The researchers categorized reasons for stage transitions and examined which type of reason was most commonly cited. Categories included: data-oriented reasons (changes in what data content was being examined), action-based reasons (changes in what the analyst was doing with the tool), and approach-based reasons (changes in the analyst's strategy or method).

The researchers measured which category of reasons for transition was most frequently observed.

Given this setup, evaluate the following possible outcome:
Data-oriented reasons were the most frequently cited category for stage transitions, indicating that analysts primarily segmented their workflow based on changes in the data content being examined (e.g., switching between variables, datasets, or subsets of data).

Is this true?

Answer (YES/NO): YES